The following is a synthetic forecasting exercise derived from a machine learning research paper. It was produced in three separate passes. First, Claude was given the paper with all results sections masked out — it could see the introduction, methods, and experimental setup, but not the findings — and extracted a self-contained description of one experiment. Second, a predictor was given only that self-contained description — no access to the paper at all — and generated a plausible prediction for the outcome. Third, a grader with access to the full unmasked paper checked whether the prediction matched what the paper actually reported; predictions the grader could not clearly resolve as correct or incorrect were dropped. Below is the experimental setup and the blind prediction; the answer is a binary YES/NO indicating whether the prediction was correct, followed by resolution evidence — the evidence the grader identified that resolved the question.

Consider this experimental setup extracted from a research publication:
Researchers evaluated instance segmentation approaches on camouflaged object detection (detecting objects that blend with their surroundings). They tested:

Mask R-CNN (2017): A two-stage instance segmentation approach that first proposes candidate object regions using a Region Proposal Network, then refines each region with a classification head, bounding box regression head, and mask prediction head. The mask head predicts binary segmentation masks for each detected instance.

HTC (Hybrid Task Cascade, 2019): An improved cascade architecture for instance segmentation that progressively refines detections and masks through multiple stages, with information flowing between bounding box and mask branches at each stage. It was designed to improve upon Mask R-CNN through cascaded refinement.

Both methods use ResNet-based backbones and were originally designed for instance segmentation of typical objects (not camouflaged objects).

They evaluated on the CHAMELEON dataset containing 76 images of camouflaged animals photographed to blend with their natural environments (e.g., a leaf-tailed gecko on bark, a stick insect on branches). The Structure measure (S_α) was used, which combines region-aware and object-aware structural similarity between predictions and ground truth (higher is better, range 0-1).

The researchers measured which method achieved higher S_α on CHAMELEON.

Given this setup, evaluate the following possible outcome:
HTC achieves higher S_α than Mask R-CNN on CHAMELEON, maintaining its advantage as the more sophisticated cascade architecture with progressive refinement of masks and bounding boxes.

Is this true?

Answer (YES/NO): NO